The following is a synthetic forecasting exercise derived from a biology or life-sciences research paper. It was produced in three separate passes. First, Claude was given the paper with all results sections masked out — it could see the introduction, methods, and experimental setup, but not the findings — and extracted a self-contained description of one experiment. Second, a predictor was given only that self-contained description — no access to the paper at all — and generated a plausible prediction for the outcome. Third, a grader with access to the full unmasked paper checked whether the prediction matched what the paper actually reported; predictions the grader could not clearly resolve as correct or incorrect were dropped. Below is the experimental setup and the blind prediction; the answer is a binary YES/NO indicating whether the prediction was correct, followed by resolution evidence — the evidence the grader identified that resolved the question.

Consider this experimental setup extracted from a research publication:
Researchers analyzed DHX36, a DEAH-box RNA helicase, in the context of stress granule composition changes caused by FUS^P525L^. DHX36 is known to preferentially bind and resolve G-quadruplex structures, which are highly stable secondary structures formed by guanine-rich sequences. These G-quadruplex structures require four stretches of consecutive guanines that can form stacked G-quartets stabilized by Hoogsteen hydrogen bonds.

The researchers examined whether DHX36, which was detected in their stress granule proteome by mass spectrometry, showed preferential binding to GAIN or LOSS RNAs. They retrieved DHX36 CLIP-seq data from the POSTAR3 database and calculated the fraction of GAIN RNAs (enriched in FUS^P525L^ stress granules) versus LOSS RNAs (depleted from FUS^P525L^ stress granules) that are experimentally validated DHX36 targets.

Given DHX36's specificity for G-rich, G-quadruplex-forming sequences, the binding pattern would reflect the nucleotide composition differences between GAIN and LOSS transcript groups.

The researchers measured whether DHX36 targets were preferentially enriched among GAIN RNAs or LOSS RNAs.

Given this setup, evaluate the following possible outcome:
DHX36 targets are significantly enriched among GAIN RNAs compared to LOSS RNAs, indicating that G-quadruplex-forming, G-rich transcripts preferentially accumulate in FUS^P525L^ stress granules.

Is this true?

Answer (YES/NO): NO